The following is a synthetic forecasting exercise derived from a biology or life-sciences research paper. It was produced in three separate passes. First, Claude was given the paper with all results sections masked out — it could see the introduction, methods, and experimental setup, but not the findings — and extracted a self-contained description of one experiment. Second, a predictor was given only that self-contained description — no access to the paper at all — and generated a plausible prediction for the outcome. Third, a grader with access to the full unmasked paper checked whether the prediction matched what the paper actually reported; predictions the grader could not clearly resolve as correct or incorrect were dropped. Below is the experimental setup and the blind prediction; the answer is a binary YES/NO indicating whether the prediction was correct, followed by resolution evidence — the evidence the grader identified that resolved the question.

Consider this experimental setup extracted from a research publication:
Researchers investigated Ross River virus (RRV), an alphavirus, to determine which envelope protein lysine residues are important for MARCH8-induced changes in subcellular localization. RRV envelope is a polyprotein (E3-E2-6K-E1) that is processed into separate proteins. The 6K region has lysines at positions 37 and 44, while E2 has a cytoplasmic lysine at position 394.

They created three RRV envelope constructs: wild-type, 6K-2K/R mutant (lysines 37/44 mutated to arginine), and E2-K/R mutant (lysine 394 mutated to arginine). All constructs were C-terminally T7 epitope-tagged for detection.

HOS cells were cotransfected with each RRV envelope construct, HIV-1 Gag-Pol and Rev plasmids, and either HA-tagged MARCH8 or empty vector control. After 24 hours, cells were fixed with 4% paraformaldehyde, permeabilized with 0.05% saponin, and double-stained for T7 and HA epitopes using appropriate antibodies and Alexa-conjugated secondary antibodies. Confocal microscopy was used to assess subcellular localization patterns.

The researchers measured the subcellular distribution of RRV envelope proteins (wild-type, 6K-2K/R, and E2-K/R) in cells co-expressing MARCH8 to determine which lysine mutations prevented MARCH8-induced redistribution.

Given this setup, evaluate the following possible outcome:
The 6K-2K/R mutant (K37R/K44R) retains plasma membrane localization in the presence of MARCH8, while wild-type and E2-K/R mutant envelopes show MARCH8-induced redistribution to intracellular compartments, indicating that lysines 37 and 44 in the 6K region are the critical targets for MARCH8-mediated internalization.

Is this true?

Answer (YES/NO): NO